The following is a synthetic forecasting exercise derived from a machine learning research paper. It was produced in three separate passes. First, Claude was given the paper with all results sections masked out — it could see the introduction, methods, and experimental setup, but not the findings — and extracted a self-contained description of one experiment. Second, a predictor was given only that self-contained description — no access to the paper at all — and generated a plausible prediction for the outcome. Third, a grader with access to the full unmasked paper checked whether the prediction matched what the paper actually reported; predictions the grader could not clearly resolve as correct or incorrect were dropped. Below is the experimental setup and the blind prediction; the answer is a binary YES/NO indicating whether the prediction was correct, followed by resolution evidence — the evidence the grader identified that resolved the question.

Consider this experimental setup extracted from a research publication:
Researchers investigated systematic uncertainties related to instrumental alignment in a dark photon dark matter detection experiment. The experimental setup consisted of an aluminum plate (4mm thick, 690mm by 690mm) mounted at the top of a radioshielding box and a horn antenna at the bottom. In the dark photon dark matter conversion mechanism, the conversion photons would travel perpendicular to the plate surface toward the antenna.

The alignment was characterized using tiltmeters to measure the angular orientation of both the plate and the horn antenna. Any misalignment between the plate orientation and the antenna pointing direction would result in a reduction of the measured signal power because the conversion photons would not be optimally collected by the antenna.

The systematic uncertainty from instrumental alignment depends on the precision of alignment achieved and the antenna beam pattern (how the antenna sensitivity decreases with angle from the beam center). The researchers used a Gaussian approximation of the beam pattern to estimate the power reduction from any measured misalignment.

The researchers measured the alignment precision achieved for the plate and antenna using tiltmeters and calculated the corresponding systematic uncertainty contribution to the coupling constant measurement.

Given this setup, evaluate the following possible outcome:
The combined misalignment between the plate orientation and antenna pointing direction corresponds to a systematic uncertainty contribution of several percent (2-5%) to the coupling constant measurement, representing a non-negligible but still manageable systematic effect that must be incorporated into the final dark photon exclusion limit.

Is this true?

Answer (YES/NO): NO